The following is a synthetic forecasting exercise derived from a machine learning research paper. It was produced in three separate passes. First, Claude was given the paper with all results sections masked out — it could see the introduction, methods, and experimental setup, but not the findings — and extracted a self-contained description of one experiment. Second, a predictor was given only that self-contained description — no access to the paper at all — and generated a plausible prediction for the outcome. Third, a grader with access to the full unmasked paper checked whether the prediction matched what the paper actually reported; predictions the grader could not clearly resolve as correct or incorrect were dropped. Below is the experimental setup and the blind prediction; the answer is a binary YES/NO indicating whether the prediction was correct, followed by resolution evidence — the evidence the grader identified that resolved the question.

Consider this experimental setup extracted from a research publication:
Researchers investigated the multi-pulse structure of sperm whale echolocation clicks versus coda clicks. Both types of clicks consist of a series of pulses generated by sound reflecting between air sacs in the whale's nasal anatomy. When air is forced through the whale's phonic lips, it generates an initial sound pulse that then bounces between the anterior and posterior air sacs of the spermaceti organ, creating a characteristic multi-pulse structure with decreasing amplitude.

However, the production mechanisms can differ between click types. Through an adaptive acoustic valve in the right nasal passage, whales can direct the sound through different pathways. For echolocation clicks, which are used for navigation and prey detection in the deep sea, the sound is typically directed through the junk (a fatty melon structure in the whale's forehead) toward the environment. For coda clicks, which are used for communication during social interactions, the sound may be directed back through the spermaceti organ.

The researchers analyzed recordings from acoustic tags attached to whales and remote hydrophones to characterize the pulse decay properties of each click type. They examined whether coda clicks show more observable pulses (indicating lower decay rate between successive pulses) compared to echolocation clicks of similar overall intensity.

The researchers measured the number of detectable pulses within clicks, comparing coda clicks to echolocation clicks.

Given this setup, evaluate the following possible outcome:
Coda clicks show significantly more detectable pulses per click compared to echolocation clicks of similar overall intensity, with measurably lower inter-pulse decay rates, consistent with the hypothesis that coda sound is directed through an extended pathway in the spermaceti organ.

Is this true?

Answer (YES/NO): YES